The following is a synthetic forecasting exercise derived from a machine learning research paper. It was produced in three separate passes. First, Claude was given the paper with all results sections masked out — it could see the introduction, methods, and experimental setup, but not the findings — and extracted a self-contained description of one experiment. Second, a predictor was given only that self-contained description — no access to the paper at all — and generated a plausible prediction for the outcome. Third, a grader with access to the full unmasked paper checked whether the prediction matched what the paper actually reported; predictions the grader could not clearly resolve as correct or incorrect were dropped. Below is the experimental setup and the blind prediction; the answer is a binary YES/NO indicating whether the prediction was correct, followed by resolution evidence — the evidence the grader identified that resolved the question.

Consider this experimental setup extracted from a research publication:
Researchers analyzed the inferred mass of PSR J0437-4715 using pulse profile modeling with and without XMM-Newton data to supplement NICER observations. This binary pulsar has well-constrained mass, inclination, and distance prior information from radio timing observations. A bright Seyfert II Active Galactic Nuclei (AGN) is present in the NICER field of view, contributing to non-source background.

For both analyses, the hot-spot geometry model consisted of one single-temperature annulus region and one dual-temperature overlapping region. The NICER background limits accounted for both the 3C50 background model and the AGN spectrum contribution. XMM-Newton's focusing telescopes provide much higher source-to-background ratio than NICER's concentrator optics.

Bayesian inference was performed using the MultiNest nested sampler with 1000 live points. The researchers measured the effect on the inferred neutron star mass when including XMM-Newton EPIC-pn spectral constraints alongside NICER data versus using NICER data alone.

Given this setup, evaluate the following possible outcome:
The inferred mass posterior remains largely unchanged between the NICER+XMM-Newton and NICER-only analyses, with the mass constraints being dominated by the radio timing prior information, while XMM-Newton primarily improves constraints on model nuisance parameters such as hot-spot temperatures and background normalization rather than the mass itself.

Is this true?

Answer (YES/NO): YES